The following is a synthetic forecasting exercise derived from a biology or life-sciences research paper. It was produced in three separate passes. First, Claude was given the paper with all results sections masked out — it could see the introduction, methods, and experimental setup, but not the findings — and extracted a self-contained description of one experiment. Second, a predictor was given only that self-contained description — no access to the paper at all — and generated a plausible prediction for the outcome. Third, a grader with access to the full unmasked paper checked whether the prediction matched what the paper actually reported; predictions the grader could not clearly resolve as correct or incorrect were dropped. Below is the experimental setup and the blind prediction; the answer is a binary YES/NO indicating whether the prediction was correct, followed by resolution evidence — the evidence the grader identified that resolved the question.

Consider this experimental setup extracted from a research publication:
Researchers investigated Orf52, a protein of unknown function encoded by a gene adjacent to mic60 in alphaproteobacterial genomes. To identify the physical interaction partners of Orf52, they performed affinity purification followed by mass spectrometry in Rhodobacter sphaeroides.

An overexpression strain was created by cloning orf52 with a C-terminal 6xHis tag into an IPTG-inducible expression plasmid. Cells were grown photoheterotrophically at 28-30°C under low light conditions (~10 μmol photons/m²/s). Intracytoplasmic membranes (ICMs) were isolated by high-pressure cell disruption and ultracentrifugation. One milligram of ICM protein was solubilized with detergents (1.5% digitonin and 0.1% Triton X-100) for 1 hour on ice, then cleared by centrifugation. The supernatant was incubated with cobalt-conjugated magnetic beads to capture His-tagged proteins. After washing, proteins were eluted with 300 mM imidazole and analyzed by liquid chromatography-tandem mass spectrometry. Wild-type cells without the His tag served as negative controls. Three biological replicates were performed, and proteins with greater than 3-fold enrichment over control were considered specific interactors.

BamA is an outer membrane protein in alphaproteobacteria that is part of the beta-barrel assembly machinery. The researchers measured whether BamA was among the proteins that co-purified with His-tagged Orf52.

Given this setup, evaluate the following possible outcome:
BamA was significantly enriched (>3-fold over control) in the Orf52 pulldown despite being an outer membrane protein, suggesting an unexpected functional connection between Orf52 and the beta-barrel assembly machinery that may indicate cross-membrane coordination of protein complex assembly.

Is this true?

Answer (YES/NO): YES